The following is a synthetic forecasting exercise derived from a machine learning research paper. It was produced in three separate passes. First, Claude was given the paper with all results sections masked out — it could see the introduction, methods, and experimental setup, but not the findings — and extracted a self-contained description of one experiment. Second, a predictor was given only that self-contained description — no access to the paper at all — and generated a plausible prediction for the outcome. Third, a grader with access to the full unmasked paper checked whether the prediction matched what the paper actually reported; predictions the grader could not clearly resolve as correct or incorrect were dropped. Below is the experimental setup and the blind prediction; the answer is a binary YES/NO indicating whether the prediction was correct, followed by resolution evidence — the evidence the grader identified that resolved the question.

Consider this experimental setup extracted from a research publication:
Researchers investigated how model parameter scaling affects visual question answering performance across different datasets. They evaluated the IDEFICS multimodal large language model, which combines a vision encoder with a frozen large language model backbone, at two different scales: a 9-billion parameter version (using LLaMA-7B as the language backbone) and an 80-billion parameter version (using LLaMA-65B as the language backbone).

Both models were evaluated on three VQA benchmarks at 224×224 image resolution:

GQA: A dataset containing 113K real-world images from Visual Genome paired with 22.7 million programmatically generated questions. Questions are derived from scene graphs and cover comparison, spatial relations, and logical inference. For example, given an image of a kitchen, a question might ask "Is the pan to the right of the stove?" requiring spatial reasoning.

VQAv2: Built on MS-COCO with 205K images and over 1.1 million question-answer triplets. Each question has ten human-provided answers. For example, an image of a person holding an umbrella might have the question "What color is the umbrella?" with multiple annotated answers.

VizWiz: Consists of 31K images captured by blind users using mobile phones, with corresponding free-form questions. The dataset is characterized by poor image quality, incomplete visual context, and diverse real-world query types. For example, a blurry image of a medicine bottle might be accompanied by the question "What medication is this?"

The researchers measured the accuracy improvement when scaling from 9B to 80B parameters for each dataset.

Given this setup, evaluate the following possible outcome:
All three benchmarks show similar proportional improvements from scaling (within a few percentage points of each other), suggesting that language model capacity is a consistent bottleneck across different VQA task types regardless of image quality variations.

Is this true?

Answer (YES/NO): NO